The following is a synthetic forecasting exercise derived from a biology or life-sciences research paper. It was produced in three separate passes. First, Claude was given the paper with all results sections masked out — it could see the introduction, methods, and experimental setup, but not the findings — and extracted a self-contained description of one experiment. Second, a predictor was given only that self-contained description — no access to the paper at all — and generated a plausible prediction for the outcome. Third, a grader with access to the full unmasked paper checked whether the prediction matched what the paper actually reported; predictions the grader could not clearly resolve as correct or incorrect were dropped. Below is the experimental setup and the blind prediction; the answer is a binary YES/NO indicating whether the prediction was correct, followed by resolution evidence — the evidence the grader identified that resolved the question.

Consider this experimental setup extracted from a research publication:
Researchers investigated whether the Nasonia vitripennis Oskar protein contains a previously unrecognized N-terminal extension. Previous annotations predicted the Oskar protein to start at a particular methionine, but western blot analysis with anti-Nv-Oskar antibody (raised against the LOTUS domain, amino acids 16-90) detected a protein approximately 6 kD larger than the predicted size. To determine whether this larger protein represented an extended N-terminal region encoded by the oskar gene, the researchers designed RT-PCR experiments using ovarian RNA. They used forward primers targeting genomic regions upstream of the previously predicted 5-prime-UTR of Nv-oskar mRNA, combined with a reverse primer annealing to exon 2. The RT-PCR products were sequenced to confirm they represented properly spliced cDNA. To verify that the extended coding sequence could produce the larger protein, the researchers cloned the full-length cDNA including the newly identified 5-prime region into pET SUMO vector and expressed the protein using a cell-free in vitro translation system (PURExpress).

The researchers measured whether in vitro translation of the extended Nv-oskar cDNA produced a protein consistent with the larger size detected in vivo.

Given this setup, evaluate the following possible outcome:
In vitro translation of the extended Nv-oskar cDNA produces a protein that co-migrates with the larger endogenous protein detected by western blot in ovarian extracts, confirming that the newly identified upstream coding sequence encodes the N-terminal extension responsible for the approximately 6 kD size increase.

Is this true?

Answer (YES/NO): YES